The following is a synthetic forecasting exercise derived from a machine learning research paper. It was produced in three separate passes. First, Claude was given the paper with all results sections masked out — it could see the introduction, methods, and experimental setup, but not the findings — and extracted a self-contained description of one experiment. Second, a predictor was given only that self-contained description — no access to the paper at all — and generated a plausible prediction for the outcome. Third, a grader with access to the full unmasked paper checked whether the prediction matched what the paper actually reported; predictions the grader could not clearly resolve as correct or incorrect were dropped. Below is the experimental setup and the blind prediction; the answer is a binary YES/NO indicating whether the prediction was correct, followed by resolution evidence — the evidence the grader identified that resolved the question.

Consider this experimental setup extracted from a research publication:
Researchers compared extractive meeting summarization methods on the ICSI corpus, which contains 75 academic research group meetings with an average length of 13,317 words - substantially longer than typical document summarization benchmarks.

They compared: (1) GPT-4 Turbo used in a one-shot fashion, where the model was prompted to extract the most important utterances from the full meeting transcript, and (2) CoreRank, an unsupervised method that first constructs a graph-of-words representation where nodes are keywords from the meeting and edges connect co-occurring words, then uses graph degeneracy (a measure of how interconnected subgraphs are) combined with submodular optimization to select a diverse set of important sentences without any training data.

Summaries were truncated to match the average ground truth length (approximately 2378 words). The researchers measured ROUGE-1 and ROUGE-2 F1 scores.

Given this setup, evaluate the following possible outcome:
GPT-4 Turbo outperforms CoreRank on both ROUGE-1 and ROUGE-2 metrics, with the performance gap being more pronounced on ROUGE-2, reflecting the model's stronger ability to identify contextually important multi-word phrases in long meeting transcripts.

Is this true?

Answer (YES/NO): NO